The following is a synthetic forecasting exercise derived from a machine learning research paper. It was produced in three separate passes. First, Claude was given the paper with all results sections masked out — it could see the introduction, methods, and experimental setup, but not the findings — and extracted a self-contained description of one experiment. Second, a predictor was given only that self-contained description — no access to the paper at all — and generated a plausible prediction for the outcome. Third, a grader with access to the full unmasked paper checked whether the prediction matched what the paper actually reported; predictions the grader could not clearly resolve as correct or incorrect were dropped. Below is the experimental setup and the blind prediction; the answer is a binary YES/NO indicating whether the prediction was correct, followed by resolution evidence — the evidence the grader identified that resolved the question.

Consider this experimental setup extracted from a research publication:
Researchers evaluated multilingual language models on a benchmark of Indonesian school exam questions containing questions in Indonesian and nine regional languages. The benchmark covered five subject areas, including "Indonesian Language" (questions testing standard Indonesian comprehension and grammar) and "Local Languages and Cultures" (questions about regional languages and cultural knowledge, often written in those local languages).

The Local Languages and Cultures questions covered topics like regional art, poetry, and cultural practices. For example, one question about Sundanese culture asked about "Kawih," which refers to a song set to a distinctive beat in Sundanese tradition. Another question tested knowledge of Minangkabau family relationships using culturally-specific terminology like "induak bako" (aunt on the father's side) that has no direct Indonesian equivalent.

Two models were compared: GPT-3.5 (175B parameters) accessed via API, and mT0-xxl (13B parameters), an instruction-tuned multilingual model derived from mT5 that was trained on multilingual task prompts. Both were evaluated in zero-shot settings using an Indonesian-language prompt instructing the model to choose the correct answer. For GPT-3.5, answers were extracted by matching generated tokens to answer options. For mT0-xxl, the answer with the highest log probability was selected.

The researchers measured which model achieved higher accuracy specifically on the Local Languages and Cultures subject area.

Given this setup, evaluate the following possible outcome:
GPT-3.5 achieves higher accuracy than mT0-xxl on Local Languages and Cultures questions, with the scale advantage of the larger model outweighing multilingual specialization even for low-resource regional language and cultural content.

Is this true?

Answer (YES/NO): NO